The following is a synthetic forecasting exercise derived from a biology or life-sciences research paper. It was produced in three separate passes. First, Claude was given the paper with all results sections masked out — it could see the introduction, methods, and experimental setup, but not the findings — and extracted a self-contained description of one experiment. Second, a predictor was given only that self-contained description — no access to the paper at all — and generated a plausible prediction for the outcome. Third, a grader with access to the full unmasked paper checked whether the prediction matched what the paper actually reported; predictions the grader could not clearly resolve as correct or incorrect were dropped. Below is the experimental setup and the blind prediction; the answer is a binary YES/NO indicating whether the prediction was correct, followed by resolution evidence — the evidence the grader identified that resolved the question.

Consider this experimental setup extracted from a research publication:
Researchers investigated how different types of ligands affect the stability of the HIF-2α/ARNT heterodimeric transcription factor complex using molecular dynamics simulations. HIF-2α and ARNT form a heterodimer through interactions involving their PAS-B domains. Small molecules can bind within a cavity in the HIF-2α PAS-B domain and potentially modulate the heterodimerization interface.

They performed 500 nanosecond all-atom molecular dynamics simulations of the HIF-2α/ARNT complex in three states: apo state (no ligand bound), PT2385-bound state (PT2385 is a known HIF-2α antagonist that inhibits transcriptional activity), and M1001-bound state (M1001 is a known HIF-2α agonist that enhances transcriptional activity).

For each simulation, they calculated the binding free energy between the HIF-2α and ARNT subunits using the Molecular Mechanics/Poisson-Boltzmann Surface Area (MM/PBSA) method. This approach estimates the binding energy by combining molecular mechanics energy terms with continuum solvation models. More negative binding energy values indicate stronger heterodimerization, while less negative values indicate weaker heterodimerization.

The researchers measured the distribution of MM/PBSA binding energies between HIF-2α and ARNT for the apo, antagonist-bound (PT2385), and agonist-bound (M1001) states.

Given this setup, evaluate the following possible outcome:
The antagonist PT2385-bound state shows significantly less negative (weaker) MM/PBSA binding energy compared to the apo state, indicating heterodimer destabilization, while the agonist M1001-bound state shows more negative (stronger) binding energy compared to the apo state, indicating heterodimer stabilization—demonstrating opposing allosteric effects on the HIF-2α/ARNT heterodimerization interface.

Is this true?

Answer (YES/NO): NO